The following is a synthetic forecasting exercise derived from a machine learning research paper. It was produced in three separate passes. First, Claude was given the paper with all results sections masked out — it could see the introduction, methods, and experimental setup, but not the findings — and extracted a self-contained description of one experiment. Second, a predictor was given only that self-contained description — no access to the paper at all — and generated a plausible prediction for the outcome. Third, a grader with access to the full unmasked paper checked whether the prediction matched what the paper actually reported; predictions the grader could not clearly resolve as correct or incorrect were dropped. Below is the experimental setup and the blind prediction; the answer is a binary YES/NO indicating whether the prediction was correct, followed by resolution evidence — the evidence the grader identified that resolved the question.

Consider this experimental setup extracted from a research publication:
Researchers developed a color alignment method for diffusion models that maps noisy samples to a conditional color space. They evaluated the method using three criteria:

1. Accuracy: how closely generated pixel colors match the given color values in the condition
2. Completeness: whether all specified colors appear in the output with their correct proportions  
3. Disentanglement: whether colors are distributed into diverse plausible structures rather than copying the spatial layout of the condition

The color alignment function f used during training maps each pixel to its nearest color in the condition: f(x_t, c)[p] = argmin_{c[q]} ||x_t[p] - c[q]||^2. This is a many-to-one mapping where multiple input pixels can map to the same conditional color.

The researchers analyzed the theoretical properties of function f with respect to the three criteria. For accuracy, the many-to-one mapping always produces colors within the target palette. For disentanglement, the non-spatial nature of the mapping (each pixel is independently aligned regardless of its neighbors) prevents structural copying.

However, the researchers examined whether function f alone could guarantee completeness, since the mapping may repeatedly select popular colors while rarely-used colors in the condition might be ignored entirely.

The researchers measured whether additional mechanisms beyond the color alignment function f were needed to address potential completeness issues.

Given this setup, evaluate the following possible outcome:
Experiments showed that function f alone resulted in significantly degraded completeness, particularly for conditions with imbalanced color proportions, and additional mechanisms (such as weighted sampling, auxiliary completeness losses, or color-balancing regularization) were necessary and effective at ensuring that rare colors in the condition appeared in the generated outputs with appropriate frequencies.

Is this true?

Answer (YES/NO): NO